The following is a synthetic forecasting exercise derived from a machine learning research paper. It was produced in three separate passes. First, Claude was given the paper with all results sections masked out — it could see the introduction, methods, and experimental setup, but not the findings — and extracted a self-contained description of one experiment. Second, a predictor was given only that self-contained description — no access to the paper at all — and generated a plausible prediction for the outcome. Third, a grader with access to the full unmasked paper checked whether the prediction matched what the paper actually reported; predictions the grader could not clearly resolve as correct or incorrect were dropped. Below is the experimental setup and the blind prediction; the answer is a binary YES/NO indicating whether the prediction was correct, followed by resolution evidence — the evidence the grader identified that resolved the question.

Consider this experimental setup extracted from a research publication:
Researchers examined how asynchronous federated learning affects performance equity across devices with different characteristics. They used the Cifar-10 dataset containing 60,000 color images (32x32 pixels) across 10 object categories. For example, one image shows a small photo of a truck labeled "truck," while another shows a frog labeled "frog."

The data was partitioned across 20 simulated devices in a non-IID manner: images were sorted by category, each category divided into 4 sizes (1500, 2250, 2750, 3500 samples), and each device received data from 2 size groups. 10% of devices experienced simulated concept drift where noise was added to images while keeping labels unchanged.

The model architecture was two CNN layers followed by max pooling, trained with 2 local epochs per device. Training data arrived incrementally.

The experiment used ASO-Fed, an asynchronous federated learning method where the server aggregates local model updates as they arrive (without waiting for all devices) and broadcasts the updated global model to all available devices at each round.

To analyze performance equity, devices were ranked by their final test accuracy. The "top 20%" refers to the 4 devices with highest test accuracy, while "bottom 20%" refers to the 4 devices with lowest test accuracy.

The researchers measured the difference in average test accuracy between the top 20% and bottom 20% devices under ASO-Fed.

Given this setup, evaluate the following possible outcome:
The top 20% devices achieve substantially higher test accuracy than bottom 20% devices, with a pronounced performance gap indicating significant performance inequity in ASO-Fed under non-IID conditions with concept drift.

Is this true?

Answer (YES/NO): YES